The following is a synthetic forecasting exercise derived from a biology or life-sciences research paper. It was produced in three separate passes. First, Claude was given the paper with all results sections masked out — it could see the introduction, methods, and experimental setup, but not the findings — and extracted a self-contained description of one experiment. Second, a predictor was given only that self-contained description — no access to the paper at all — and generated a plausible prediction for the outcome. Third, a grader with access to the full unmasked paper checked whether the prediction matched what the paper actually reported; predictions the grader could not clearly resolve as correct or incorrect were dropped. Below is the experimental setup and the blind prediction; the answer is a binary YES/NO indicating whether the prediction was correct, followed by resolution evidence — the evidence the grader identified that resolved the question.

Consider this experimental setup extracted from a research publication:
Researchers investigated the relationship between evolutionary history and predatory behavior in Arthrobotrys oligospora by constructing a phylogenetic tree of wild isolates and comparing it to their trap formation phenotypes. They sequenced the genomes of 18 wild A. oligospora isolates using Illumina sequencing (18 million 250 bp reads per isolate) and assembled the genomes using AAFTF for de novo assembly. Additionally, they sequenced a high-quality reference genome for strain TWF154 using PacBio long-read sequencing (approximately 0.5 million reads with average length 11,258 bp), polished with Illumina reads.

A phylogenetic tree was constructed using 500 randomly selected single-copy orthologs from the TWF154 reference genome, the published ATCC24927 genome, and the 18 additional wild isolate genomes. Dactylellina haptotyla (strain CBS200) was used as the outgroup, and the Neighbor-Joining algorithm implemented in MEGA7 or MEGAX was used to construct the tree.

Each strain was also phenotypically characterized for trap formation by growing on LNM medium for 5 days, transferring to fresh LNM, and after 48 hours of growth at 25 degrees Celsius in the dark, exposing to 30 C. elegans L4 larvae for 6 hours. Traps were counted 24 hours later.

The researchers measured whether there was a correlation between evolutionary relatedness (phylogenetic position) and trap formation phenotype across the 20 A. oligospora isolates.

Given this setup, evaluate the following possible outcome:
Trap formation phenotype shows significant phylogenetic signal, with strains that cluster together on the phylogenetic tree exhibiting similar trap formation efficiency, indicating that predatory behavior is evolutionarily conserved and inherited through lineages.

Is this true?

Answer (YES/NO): YES